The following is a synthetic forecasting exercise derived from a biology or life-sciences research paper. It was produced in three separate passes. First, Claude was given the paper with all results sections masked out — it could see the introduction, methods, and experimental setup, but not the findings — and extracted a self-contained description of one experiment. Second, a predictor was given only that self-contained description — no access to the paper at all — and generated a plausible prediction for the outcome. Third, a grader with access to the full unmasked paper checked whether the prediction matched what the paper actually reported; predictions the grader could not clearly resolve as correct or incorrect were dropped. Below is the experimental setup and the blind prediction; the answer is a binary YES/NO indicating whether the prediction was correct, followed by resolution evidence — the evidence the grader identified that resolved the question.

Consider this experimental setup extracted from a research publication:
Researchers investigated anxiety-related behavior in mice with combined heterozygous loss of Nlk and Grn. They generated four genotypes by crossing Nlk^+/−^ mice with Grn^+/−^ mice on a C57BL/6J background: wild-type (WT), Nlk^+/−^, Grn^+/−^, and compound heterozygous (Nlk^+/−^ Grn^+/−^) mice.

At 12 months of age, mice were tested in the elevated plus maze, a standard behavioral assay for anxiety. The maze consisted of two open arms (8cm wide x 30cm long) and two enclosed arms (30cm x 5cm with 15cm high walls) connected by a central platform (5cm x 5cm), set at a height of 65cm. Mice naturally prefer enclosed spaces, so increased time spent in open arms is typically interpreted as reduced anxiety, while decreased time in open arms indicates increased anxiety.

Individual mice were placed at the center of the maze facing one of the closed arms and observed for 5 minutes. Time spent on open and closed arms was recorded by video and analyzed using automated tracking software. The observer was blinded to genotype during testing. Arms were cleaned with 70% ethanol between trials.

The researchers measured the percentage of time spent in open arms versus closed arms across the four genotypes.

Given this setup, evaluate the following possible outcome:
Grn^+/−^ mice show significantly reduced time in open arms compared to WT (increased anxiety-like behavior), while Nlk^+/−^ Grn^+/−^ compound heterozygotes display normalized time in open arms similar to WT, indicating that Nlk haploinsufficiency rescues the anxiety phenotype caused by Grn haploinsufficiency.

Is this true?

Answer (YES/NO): NO